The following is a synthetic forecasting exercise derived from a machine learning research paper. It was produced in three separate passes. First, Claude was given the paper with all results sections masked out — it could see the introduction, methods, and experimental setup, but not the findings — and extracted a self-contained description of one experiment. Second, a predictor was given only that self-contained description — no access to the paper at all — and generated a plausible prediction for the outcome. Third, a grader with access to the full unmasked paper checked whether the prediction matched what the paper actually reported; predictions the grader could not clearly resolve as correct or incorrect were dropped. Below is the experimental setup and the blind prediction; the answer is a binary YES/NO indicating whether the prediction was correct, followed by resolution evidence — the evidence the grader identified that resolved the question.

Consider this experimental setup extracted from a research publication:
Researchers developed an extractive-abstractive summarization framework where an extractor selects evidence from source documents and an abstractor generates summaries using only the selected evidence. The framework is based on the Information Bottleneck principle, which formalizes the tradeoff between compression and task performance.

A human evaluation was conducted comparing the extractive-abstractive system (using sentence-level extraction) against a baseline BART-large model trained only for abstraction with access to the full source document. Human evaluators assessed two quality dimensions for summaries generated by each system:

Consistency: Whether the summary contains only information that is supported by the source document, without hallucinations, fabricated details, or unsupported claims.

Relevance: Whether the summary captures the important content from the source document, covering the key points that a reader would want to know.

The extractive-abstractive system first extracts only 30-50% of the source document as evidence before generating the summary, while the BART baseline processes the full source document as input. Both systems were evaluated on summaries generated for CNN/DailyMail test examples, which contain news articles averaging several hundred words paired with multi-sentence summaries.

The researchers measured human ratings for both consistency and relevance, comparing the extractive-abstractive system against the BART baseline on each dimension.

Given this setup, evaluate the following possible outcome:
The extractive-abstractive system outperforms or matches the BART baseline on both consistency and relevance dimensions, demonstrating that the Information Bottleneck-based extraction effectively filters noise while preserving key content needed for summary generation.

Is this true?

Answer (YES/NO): NO